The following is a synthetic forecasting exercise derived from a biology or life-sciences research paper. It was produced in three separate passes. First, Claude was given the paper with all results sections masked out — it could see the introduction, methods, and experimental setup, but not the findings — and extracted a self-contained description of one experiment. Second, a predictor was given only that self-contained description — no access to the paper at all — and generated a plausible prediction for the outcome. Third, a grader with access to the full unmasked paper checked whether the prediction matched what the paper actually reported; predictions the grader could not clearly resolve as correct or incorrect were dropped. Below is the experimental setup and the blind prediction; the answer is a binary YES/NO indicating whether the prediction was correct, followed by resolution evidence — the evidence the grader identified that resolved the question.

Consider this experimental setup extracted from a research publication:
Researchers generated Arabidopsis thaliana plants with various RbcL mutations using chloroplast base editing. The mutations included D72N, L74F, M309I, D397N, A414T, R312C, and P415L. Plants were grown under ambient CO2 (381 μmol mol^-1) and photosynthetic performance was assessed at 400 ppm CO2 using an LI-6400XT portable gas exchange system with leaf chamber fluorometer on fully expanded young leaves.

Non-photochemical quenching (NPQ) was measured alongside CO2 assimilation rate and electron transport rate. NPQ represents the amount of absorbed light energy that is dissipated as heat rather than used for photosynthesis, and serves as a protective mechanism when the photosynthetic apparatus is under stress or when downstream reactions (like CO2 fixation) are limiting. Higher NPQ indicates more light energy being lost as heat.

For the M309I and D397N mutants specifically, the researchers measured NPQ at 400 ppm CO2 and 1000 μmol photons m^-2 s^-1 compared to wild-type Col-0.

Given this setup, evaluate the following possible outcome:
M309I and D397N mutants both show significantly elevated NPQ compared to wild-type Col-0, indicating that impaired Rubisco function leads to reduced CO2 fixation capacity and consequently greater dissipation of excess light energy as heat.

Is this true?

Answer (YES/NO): NO